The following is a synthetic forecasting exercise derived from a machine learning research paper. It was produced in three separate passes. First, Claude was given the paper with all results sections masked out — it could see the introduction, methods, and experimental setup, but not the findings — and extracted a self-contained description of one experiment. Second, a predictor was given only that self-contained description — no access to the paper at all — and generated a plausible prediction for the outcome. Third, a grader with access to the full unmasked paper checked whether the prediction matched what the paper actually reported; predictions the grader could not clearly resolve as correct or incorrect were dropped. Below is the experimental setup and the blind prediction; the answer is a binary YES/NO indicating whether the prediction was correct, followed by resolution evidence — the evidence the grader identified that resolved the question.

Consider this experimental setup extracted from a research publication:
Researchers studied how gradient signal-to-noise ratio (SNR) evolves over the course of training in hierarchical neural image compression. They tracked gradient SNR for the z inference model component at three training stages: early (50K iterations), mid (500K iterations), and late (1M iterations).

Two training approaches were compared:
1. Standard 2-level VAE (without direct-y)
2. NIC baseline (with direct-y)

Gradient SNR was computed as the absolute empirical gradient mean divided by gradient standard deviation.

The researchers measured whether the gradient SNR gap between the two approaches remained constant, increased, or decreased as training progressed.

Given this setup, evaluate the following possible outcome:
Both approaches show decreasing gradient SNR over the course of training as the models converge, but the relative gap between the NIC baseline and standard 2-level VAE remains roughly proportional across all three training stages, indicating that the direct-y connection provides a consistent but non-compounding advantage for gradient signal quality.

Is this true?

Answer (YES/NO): NO